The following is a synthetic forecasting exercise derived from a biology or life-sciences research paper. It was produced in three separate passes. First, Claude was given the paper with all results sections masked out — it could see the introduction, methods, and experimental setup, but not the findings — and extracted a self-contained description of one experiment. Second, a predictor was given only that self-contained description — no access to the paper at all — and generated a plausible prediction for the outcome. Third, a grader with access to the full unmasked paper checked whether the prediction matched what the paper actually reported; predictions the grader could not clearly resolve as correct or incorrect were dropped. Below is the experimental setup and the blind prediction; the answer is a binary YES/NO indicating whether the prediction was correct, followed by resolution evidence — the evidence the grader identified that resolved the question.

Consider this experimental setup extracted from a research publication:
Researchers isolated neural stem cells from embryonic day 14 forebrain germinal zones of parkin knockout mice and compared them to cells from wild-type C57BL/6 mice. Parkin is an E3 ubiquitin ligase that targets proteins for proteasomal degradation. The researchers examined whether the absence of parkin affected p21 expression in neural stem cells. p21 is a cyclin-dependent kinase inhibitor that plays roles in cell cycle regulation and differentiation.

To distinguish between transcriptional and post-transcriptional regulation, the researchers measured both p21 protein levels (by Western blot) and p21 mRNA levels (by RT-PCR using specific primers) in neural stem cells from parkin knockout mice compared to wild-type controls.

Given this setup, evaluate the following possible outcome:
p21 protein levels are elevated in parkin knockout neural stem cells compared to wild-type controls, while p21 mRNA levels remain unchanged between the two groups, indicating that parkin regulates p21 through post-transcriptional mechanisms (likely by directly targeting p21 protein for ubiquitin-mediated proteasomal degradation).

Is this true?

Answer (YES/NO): YES